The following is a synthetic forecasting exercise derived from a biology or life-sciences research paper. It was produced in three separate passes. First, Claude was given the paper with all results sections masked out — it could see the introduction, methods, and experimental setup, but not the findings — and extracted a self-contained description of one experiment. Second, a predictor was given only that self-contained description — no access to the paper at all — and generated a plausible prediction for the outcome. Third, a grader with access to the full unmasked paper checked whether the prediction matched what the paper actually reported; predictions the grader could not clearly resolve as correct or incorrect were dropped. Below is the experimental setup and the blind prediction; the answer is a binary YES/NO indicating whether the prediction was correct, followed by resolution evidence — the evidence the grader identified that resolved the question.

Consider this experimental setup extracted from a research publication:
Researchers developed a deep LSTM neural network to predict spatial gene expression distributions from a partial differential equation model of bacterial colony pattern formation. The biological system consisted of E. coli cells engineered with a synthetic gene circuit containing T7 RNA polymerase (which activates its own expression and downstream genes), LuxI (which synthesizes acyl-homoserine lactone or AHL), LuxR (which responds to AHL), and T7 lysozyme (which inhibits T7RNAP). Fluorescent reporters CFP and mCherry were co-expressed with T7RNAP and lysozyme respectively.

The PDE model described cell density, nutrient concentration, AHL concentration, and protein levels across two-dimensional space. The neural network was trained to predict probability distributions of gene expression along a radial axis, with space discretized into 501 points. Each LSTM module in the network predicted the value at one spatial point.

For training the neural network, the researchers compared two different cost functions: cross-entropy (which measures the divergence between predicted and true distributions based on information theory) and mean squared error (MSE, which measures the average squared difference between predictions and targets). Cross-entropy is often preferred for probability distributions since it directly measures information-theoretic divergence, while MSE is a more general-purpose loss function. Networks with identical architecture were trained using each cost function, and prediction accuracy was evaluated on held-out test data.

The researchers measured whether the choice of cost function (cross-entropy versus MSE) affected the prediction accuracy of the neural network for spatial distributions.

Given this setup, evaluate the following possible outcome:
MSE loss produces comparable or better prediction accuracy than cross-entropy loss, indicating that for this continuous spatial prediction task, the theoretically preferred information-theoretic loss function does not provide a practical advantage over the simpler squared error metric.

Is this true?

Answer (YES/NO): YES